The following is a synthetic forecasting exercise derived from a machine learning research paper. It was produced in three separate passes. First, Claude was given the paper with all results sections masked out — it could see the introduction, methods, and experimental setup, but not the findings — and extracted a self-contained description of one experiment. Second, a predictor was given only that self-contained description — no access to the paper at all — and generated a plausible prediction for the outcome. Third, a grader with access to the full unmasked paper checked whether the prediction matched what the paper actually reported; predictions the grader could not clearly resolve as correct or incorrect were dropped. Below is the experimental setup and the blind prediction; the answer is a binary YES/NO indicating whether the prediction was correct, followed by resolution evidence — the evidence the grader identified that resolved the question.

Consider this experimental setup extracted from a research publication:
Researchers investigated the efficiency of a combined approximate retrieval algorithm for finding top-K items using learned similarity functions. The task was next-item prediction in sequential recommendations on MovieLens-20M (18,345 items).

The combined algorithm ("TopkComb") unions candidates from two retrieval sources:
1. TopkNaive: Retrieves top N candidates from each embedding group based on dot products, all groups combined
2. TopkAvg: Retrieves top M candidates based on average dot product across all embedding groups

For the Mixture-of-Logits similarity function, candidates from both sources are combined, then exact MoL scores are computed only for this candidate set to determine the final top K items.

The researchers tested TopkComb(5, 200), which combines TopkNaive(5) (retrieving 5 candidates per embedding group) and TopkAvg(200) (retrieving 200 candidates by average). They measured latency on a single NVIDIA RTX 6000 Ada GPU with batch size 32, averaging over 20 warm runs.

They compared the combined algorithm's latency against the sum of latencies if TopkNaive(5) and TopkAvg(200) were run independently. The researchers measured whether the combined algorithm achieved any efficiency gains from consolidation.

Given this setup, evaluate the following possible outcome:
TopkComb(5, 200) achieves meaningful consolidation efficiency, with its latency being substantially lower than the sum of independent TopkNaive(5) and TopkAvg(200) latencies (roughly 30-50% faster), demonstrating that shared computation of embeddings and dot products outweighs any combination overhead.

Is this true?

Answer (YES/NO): YES